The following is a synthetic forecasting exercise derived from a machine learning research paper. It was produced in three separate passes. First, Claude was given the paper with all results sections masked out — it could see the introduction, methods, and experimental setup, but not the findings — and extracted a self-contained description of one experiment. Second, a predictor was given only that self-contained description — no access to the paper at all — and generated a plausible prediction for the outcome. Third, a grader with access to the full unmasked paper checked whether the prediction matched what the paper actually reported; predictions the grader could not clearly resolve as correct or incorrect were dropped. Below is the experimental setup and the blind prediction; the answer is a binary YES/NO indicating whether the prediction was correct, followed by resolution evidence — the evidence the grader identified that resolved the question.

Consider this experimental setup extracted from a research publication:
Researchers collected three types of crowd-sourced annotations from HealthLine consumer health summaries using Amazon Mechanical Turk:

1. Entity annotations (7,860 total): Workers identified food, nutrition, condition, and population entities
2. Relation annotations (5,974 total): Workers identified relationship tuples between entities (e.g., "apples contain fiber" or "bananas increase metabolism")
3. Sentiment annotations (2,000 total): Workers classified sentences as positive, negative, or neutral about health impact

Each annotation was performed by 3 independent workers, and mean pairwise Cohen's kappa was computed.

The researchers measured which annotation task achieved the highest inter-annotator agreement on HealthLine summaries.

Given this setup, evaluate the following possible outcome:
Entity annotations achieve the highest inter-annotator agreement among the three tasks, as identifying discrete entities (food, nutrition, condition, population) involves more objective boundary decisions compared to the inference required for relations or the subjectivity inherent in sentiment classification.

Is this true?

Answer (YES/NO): NO